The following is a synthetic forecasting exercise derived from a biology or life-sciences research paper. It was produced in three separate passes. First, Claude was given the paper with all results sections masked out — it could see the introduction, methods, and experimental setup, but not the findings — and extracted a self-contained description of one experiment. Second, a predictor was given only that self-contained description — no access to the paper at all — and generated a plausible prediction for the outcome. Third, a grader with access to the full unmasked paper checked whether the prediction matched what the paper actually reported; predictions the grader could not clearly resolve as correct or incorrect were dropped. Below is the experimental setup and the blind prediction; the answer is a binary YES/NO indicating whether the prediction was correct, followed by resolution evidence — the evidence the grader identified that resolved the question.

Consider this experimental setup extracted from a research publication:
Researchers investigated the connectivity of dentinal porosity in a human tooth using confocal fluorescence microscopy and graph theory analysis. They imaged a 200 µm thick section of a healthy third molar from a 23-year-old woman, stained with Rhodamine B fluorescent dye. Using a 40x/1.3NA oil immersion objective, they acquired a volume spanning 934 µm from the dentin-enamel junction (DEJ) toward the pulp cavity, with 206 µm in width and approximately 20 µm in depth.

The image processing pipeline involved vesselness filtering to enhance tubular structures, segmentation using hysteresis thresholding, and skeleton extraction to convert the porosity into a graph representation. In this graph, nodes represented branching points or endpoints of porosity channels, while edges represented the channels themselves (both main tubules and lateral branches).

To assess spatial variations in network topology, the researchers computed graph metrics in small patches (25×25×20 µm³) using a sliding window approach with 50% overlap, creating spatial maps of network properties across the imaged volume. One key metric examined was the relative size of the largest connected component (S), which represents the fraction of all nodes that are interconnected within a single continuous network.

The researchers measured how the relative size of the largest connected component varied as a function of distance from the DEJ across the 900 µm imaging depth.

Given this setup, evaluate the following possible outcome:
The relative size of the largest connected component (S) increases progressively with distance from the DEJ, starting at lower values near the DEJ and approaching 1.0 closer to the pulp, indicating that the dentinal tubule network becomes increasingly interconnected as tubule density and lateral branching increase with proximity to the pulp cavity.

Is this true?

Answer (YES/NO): NO